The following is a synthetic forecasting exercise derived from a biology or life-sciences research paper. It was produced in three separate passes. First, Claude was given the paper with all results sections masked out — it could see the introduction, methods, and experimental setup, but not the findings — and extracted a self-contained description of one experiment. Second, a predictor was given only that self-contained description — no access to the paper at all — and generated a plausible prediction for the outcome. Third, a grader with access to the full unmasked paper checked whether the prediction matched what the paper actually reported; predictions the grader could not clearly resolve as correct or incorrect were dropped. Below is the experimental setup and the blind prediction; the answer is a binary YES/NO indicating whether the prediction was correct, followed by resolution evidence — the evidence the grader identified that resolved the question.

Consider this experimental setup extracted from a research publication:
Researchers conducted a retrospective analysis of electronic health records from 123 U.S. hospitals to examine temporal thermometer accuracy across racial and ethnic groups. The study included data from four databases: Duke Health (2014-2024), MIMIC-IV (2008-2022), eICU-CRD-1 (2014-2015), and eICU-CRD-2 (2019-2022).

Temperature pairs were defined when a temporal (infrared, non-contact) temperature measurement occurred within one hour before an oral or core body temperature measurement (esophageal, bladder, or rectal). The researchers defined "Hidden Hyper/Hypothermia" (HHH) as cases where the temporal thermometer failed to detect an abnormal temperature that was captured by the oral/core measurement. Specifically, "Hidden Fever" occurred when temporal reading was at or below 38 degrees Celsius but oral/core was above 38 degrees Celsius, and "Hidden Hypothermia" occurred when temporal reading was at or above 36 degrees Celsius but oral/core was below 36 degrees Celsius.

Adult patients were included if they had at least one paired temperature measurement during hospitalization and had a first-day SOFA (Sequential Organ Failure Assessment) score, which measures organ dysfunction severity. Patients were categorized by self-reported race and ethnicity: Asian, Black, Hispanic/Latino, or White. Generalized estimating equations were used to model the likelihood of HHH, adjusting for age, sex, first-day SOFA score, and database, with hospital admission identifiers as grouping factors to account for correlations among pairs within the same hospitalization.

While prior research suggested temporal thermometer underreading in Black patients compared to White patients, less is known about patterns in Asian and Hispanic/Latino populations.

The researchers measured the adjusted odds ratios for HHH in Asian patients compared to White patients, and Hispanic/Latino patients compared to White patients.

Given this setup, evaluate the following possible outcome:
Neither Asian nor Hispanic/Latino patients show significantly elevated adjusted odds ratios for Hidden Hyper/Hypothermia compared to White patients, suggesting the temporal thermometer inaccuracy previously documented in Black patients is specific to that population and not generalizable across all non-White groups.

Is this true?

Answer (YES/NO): NO